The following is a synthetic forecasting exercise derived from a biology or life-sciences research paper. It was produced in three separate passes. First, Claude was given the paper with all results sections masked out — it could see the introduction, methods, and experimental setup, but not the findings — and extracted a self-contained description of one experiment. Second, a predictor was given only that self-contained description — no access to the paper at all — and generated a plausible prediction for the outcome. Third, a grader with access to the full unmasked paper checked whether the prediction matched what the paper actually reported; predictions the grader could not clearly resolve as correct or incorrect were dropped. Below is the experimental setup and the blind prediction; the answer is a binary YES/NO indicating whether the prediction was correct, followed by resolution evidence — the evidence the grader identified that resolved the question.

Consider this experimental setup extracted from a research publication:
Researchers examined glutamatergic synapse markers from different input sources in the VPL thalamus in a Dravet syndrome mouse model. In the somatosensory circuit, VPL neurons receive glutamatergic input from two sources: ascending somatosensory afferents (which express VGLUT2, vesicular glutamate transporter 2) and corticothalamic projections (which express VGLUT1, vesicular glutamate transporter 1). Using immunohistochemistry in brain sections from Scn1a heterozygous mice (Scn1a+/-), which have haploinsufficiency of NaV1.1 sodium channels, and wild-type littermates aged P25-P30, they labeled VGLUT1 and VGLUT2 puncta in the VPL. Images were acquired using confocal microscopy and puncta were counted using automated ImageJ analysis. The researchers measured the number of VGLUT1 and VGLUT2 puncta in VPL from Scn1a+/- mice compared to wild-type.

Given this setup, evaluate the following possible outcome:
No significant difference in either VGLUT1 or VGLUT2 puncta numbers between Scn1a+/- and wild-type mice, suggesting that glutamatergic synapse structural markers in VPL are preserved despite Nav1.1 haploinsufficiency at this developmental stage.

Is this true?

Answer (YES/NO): NO